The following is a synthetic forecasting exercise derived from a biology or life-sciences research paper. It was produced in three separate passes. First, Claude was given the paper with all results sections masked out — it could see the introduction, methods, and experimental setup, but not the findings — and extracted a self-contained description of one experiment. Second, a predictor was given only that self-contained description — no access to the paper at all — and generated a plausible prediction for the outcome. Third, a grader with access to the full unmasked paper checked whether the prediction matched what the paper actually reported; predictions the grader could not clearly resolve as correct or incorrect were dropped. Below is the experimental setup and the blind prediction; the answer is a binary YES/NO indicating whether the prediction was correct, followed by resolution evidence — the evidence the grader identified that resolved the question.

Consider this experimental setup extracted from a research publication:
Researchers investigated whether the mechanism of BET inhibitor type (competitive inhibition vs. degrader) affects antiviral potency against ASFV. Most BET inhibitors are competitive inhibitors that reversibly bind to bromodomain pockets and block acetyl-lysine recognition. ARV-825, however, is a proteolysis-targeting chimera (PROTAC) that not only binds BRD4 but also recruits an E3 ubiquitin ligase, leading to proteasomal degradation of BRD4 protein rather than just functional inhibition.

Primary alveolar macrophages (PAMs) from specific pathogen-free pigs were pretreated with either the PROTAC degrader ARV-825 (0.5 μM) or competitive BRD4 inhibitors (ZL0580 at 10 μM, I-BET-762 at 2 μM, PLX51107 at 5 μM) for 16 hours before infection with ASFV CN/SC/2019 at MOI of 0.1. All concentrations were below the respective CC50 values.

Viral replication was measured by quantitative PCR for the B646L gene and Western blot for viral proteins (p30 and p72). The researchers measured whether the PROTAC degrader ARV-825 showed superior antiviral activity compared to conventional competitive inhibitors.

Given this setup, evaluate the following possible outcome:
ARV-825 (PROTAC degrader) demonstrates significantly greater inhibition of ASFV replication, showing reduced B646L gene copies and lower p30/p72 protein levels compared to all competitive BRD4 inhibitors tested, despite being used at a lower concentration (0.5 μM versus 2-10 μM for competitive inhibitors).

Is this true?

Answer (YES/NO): YES